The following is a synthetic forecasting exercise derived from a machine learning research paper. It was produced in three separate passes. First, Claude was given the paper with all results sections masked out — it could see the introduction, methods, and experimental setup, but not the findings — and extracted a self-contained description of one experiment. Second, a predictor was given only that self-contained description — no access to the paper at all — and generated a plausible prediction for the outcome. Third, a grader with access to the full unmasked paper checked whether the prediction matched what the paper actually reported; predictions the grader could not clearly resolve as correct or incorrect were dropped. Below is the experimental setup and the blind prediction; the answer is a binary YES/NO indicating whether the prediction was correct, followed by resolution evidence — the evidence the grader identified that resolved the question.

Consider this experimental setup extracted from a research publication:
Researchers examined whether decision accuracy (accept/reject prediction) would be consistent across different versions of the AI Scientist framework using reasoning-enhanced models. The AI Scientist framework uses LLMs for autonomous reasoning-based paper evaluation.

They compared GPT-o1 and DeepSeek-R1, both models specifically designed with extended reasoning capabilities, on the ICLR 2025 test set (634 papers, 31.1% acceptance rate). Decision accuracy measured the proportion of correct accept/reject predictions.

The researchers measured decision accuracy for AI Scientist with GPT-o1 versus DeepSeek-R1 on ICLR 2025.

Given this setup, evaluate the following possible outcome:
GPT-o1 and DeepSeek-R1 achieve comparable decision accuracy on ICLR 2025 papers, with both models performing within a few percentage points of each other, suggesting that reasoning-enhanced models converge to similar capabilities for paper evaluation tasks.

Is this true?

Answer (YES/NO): YES